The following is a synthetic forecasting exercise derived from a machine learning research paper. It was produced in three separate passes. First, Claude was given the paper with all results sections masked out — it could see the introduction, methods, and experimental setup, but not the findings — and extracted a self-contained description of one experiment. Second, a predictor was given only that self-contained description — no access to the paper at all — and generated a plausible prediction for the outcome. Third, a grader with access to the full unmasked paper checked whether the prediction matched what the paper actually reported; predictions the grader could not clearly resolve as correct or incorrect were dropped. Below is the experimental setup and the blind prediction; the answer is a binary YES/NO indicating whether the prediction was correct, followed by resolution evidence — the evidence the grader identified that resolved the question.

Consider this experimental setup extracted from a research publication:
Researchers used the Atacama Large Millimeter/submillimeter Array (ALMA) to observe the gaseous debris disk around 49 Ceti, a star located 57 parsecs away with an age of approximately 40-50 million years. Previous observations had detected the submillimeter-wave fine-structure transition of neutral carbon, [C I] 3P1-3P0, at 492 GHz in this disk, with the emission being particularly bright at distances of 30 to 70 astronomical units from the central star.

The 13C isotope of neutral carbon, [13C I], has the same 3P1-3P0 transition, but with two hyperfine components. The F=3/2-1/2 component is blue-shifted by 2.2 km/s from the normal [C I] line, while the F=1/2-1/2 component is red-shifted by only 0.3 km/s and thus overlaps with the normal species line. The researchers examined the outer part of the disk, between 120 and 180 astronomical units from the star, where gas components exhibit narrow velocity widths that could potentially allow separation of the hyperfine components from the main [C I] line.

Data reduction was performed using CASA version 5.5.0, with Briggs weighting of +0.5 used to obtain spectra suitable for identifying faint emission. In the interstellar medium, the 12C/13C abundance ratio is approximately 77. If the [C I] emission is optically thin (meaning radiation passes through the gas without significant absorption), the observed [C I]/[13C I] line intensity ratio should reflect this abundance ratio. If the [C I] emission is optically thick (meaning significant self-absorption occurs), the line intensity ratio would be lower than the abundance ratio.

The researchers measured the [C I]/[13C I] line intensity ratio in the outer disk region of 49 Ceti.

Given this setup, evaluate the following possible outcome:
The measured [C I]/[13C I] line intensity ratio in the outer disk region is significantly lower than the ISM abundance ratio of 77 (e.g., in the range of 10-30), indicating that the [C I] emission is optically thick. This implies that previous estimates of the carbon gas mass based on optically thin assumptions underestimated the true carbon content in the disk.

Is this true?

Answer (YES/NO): YES